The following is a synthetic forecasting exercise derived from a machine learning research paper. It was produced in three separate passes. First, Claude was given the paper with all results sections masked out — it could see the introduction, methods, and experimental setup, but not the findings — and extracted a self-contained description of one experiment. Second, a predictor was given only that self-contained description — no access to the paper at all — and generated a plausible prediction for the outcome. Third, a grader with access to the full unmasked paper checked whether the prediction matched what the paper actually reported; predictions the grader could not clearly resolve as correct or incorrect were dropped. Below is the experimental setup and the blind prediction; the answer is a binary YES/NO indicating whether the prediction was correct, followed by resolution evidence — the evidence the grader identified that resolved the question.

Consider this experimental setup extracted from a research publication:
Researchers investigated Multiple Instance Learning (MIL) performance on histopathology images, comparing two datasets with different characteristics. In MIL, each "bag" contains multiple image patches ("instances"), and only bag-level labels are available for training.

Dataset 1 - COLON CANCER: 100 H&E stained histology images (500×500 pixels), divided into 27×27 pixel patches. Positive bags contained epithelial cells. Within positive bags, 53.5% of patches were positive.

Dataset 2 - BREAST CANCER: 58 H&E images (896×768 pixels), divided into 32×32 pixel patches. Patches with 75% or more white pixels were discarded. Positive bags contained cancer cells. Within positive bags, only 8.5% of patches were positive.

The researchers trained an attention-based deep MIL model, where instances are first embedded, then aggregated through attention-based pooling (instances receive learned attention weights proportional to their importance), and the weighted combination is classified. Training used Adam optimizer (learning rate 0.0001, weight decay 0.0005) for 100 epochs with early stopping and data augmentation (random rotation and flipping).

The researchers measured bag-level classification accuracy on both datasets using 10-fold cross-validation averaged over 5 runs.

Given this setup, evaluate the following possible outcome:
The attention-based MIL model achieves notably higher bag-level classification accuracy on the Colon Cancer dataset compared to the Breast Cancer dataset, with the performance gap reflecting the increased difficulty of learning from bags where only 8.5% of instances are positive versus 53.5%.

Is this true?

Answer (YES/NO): YES